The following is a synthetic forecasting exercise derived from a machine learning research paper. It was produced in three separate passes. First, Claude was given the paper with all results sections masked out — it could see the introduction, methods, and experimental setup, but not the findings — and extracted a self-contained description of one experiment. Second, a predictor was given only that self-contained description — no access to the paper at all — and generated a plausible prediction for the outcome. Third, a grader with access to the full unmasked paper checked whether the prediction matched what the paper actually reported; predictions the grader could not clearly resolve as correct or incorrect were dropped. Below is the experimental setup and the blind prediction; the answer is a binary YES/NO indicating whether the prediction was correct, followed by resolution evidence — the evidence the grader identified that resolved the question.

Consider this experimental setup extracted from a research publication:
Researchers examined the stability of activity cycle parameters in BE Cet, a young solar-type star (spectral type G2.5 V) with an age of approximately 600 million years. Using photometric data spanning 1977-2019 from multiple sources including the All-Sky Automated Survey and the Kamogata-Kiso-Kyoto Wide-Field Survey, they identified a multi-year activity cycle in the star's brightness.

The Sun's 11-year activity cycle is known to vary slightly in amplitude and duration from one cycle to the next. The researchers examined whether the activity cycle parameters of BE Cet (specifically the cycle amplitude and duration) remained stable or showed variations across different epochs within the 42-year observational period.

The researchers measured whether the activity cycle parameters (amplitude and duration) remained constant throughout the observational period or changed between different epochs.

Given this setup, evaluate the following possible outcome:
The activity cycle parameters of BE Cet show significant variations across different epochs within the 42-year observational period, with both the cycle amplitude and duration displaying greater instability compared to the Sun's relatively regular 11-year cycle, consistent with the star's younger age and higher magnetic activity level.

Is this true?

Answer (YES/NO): NO